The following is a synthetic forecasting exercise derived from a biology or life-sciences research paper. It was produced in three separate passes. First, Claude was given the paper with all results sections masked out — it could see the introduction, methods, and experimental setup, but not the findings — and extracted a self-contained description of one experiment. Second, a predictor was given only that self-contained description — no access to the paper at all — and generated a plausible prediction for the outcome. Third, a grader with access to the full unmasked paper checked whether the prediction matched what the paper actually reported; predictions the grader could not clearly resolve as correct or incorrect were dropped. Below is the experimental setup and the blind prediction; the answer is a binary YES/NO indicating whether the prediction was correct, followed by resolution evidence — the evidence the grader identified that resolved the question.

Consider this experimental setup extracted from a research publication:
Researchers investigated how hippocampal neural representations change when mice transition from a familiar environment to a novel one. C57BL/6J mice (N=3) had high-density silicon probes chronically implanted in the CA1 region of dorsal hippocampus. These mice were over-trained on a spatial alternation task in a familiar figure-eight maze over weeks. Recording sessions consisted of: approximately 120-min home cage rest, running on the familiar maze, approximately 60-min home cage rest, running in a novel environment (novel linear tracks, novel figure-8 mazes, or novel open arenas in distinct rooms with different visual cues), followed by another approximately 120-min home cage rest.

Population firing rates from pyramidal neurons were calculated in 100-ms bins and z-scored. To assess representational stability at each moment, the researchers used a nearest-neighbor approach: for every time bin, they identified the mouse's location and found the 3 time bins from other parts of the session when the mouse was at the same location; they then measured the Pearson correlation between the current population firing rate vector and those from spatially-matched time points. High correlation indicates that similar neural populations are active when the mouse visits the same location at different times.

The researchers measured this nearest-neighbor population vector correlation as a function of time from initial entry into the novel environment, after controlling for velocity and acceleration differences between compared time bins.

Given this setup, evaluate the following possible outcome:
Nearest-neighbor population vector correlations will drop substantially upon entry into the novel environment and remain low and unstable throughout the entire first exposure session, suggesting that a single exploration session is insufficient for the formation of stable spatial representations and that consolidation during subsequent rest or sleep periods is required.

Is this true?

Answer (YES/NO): NO